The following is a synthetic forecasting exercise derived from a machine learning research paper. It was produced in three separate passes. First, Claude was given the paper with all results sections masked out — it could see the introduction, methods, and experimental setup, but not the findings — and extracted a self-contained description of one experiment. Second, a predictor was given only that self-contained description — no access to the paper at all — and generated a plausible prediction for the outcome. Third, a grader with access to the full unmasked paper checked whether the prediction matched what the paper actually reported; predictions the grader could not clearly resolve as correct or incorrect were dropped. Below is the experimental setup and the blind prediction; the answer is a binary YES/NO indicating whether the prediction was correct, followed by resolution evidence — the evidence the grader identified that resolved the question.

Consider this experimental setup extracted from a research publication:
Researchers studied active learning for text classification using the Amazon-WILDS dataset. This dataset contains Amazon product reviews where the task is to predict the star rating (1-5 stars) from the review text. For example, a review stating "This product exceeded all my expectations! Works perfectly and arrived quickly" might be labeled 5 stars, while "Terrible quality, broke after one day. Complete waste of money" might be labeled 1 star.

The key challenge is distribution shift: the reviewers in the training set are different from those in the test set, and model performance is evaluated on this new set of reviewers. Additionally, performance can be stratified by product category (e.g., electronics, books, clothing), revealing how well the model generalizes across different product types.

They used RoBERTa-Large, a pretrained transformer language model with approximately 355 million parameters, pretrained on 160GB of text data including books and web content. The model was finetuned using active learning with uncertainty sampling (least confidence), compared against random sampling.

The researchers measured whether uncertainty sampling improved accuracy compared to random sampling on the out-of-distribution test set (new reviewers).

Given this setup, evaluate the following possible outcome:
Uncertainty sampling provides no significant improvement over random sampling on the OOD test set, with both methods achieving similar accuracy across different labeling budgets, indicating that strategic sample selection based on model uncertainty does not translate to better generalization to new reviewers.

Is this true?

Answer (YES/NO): NO